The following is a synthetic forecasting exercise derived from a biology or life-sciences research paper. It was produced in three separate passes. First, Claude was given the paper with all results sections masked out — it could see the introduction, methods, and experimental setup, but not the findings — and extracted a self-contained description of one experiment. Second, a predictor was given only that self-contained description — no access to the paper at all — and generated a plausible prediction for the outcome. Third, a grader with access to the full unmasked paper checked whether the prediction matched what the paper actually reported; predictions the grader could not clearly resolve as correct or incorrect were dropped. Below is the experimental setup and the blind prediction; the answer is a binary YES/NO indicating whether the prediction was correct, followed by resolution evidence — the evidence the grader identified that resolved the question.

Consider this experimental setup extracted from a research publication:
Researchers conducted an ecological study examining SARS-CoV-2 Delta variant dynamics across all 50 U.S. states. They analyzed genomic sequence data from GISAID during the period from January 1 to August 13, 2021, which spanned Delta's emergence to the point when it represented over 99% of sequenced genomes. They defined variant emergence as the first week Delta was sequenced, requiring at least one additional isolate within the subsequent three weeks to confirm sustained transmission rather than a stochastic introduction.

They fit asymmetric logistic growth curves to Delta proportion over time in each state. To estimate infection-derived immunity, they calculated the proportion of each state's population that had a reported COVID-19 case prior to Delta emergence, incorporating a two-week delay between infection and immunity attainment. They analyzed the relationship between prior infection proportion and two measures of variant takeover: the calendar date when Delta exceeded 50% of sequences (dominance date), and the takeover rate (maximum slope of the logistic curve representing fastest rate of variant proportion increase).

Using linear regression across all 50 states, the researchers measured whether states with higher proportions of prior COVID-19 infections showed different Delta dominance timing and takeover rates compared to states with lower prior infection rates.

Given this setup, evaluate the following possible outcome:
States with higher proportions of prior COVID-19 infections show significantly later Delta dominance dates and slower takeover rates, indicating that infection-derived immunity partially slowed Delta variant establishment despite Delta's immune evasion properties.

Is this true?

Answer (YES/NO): NO